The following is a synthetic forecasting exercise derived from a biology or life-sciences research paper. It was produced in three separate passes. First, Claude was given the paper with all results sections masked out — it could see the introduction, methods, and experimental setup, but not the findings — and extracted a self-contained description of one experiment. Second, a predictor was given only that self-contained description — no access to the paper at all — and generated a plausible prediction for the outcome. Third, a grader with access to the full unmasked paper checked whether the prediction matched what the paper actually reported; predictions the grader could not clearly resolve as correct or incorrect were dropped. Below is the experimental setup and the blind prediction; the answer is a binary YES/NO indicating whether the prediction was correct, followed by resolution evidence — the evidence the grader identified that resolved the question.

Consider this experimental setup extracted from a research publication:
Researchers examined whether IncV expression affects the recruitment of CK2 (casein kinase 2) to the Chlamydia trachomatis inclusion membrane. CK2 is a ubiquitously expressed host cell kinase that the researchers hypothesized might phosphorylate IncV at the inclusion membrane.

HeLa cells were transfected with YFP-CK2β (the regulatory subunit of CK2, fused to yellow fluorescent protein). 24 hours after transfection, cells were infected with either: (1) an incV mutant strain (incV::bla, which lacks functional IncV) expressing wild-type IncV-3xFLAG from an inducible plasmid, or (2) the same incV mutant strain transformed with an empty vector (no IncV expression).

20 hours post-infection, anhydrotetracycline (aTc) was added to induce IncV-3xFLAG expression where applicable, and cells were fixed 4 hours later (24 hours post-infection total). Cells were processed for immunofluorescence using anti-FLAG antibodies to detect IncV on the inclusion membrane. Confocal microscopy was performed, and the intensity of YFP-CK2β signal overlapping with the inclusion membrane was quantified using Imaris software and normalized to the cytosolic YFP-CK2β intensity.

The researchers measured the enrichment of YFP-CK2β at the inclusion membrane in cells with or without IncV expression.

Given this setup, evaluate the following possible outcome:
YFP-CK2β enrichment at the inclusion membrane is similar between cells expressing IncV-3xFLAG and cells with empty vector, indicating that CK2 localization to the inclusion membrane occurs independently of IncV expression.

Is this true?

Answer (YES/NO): NO